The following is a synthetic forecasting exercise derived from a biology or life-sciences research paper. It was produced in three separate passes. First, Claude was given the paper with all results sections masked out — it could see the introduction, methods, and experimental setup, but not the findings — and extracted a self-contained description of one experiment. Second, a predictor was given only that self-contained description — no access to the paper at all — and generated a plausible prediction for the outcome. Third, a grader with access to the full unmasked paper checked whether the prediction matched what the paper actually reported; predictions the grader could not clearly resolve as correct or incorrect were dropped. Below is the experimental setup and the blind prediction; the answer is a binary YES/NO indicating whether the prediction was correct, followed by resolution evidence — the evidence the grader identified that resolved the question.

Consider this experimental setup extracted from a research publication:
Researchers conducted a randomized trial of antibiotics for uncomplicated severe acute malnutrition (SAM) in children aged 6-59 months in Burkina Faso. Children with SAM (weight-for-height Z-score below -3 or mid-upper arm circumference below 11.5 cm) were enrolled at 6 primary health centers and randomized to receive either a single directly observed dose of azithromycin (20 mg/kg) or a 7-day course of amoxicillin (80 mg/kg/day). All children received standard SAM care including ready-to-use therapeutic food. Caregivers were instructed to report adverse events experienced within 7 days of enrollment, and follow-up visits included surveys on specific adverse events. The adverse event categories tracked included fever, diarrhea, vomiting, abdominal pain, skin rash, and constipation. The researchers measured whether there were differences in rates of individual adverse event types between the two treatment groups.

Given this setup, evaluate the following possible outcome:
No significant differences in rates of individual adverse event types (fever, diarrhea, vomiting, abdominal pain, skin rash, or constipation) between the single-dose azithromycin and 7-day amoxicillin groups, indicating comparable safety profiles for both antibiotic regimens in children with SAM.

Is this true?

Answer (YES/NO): NO